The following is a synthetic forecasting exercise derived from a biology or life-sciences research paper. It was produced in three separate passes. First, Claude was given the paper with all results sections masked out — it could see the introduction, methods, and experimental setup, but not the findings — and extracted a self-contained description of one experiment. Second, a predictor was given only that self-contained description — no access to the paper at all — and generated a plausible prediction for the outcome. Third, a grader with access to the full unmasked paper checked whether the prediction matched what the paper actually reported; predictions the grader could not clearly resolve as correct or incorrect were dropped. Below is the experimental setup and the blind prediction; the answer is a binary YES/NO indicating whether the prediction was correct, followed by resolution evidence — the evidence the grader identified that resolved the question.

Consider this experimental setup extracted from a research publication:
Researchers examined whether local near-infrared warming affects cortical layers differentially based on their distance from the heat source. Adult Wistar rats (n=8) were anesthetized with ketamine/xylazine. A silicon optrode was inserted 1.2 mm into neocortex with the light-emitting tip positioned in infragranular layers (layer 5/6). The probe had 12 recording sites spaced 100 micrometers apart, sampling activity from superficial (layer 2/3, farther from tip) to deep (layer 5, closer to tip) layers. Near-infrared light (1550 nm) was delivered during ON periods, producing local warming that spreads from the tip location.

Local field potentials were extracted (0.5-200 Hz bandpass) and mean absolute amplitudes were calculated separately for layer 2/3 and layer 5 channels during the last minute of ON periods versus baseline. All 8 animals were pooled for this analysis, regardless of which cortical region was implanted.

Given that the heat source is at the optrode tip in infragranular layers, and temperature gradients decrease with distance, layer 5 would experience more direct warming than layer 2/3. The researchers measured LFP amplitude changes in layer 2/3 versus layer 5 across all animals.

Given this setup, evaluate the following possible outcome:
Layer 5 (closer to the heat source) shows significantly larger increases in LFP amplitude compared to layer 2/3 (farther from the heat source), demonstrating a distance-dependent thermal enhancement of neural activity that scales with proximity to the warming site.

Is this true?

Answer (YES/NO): NO